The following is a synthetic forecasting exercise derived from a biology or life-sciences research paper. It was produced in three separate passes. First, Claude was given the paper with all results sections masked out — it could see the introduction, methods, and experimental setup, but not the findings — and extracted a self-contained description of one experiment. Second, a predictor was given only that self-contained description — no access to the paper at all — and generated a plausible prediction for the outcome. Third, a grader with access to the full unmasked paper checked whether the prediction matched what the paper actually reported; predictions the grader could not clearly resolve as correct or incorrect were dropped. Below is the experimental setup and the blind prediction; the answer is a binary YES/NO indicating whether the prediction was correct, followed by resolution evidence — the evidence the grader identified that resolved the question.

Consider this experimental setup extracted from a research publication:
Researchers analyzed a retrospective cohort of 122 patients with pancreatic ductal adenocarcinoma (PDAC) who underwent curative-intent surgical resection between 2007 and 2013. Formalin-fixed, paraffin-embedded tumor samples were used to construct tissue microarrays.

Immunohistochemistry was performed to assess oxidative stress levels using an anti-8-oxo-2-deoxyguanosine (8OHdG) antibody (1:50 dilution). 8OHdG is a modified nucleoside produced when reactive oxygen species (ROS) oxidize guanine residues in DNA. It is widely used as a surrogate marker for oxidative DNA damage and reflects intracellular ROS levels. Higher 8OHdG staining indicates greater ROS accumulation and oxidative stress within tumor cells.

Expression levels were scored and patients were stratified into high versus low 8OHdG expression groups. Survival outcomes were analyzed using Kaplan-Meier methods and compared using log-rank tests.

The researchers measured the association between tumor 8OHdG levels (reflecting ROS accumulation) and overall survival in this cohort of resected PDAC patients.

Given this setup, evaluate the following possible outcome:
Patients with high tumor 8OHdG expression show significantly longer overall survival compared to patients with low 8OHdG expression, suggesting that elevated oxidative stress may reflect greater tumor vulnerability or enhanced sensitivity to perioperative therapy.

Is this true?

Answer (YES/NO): NO